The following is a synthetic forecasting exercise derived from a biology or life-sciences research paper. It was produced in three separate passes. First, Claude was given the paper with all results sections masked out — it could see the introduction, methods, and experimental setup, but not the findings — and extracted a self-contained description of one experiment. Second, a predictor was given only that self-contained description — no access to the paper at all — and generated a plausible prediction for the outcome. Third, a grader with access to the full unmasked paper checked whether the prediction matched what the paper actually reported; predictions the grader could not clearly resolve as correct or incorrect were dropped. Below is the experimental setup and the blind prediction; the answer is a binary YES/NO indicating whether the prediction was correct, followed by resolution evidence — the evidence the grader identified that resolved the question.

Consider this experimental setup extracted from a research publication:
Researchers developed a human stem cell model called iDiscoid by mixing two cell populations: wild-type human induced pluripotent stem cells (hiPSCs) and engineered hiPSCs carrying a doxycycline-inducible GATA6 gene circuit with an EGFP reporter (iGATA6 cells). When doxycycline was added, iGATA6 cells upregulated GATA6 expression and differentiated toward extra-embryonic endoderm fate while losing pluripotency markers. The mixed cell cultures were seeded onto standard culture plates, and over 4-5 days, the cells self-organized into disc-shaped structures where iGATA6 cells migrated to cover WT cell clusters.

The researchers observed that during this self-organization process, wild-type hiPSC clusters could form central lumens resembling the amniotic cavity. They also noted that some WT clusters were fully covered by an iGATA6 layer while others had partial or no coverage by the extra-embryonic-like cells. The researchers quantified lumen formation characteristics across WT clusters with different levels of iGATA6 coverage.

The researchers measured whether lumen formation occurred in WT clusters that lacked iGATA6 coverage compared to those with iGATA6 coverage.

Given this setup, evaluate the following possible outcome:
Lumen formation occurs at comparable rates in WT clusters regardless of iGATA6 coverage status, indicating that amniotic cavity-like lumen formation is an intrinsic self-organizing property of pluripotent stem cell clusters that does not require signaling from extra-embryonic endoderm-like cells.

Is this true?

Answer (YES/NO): NO